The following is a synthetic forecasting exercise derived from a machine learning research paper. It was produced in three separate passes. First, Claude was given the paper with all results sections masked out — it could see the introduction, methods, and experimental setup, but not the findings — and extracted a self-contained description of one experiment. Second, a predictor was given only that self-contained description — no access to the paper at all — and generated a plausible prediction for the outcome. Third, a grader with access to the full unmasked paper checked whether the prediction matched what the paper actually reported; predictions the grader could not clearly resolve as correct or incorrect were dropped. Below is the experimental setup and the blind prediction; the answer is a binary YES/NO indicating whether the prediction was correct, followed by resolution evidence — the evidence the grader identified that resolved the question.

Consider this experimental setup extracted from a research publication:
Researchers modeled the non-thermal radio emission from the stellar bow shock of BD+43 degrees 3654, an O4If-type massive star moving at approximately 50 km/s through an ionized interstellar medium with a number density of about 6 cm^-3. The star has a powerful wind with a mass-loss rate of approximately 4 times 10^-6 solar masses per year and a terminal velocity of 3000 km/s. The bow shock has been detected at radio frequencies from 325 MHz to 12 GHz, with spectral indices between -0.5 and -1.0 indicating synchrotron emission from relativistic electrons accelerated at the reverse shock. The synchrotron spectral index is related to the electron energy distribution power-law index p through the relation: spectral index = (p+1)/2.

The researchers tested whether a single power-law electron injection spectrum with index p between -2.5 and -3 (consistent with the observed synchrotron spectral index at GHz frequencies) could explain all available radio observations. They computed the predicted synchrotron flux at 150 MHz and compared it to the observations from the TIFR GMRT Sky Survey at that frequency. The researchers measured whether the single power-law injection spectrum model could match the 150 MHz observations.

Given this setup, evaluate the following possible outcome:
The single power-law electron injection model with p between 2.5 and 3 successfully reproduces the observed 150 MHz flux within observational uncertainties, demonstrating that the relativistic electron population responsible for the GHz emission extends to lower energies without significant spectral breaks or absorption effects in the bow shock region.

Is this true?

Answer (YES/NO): NO